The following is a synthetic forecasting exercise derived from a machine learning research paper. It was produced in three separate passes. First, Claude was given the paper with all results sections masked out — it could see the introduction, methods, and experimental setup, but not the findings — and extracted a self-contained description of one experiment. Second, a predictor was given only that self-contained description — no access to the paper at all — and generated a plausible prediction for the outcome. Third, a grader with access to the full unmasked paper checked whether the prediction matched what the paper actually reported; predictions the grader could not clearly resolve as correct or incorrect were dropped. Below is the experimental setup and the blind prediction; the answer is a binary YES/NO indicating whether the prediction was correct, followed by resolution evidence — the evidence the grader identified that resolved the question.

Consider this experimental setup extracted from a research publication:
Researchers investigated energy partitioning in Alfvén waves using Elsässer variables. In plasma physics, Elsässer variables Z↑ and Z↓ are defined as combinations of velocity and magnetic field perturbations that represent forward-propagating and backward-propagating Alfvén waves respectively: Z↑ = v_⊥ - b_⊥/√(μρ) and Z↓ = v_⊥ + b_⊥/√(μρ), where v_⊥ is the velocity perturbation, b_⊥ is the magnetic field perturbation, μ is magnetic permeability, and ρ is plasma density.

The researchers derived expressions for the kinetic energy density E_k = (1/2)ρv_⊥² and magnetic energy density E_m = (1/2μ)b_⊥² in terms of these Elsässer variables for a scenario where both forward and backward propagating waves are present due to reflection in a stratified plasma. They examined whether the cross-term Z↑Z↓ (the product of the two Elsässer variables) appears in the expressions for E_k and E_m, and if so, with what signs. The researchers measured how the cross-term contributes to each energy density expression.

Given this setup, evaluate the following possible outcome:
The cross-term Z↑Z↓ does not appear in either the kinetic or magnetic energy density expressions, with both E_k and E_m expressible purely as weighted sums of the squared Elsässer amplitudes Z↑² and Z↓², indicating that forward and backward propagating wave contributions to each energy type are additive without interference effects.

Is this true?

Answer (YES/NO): NO